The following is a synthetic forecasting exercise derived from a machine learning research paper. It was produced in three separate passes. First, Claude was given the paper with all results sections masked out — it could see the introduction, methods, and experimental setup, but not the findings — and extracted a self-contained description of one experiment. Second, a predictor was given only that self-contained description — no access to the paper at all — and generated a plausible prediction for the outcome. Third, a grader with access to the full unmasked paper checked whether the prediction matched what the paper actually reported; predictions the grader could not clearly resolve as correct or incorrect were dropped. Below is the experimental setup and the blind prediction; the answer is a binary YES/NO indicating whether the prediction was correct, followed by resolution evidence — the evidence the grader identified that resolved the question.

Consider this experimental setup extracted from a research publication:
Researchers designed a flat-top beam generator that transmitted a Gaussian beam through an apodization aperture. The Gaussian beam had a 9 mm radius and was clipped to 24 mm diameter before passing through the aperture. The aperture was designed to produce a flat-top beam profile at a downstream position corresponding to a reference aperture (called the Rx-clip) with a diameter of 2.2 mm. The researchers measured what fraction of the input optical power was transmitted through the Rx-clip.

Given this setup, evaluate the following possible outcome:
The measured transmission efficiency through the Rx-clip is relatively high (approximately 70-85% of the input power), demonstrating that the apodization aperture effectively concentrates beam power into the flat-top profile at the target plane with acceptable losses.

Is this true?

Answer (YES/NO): NO